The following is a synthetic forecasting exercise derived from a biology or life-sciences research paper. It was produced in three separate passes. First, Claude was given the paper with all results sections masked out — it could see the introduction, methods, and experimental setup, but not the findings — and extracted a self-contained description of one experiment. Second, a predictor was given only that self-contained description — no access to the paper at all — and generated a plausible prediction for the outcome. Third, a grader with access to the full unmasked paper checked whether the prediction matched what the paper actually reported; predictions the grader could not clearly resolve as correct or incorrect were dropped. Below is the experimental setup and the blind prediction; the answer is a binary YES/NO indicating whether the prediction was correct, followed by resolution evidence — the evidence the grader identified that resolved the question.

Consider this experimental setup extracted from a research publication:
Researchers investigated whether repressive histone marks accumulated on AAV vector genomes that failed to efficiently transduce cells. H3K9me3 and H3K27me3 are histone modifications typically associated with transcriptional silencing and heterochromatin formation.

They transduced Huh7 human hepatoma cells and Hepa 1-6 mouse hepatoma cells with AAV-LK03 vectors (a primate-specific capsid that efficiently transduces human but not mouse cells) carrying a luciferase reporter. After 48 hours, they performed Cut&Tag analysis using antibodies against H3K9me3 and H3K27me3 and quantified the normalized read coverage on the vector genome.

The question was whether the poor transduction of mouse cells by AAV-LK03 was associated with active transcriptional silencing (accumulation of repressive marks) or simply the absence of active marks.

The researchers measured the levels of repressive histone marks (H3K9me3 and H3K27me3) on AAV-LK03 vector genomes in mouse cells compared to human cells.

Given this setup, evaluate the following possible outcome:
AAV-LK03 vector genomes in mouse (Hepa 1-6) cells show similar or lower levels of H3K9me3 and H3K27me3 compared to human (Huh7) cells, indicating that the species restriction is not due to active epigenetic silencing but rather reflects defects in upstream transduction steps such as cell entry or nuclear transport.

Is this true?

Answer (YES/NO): NO